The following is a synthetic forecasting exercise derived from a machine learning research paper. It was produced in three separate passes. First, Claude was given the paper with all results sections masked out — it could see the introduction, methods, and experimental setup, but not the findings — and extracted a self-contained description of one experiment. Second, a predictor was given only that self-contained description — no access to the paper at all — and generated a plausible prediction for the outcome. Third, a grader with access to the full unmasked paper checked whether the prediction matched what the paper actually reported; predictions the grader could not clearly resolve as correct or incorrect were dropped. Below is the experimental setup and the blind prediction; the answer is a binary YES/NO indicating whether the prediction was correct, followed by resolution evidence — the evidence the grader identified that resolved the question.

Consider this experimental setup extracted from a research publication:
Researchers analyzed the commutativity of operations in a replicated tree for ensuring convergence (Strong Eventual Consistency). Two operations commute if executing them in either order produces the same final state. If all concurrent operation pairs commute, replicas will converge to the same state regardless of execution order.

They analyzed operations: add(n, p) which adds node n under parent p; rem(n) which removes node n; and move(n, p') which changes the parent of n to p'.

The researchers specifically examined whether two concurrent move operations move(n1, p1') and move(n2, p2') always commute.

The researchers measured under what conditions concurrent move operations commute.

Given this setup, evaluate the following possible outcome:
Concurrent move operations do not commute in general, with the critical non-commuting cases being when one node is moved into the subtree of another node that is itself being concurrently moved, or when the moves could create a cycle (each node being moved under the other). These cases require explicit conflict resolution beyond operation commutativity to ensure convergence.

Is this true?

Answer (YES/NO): NO